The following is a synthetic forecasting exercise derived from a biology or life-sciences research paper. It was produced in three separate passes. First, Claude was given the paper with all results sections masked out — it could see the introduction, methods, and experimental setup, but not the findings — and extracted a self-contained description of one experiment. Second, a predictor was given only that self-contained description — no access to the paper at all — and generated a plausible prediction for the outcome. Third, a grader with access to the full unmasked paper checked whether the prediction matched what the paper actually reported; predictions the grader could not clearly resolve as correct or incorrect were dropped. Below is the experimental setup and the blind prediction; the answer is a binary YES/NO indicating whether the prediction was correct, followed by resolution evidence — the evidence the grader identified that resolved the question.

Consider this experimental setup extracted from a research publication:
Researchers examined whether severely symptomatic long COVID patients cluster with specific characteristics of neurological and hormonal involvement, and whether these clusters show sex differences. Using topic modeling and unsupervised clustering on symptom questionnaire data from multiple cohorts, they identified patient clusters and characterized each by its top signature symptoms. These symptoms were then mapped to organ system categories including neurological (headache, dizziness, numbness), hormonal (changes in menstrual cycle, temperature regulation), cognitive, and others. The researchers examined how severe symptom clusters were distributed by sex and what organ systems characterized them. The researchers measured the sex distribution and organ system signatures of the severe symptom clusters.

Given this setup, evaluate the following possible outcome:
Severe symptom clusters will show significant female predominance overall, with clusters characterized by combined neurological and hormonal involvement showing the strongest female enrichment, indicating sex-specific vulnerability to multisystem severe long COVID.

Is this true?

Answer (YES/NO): YES